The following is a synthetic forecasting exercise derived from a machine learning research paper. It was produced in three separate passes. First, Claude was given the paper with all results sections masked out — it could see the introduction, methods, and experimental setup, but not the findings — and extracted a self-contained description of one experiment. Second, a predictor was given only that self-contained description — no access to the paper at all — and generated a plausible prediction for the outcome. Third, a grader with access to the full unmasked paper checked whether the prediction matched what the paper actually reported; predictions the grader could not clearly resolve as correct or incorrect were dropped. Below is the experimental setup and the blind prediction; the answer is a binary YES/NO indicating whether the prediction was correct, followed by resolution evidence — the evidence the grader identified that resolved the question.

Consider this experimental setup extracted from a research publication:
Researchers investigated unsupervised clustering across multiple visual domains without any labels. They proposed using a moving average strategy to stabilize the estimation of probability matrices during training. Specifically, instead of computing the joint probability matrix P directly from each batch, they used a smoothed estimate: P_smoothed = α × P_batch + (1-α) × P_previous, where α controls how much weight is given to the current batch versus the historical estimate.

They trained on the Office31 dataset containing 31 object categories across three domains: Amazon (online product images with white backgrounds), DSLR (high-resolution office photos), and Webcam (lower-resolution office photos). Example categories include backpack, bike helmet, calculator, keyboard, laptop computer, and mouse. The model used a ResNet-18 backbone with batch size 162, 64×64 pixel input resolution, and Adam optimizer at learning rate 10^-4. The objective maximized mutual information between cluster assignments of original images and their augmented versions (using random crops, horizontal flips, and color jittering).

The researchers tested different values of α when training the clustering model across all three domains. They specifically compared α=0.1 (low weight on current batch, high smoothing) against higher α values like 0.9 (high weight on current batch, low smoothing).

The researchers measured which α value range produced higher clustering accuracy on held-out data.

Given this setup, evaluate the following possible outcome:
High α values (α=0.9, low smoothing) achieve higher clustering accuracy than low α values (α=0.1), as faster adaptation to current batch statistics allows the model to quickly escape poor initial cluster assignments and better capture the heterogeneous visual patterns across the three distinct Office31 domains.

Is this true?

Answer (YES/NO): NO